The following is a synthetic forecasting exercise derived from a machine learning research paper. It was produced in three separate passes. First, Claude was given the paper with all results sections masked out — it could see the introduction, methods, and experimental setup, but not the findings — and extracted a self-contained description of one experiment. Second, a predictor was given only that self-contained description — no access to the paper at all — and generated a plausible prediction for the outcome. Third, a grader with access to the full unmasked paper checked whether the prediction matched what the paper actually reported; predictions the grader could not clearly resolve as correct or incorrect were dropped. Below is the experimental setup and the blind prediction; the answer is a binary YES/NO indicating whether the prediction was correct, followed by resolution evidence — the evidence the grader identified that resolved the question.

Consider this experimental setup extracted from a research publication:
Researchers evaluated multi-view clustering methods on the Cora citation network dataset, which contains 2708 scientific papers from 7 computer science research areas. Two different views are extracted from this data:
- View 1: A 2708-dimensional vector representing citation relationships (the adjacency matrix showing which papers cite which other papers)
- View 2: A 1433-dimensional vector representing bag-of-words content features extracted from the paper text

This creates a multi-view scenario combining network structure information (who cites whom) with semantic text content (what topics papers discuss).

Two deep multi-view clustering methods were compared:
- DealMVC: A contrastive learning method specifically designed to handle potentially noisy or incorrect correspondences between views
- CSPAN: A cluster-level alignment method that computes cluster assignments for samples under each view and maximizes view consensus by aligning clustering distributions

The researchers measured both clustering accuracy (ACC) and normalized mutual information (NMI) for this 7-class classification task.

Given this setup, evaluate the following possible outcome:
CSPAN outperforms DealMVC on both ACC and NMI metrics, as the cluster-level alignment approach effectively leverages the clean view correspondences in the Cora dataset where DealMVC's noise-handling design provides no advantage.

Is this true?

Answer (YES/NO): NO